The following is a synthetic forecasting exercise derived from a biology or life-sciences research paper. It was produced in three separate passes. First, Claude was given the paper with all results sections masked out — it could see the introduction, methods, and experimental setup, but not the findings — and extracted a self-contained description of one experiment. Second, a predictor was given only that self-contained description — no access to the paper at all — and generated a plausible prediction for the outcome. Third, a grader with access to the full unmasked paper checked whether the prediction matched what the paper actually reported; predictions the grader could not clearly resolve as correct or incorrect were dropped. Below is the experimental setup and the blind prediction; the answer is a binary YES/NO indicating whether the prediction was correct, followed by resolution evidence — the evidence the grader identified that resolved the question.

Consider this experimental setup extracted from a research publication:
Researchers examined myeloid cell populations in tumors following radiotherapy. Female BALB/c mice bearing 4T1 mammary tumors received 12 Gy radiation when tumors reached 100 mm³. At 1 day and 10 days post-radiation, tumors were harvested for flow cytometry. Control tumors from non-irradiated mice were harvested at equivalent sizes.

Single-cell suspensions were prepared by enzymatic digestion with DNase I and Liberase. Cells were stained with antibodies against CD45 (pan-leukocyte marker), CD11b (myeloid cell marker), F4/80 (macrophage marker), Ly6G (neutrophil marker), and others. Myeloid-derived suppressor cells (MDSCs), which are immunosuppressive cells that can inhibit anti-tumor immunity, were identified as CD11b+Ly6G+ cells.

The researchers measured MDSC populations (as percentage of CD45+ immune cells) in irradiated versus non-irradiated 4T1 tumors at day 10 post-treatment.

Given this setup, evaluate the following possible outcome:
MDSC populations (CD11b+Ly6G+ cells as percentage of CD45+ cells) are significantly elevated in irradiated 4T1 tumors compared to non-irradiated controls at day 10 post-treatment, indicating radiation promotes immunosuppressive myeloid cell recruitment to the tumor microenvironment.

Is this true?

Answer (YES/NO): NO